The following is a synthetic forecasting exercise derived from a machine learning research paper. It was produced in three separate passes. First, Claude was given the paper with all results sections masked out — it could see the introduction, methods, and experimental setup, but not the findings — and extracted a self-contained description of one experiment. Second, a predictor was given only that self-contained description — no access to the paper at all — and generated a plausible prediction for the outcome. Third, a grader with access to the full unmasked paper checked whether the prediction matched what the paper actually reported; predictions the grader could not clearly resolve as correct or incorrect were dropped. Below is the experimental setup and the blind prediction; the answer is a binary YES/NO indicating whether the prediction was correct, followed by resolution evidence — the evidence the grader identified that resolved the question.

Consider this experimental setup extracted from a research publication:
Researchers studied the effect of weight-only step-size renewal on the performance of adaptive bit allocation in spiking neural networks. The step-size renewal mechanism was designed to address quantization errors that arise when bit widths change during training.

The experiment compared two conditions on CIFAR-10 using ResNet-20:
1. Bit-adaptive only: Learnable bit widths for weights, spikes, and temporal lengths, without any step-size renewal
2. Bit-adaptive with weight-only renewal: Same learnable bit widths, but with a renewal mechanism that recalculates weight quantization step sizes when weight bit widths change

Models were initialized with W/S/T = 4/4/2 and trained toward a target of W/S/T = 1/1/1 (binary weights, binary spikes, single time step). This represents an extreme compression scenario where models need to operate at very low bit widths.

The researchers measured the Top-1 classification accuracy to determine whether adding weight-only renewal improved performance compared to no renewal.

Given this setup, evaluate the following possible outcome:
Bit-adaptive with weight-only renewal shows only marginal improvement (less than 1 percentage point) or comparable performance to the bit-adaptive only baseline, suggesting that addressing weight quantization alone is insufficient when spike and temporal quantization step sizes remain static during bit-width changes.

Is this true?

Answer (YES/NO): NO